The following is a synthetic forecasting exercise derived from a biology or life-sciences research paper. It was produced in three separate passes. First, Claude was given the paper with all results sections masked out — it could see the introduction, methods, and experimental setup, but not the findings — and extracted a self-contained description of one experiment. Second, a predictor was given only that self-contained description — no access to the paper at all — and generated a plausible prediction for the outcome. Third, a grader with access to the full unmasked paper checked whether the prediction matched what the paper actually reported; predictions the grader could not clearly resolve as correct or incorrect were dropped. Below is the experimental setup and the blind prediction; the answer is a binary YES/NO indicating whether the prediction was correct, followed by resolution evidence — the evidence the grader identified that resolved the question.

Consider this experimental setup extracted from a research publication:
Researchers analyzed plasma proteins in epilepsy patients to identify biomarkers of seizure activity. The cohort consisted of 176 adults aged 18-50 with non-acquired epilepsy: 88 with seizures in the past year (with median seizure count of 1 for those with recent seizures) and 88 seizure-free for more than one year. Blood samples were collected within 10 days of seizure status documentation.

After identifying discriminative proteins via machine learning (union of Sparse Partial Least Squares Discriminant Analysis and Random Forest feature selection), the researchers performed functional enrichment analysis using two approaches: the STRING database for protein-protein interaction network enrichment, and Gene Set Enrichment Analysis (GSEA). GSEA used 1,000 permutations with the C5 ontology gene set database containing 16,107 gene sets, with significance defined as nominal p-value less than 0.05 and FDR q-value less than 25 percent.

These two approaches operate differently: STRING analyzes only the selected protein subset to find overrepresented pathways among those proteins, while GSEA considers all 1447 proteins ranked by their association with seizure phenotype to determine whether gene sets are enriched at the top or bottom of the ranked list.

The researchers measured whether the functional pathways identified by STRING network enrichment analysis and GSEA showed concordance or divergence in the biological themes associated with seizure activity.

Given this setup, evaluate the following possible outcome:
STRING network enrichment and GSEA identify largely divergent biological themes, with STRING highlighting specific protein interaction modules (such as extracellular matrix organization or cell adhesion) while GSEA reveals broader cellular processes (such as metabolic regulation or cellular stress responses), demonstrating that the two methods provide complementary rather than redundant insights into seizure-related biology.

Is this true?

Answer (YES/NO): NO